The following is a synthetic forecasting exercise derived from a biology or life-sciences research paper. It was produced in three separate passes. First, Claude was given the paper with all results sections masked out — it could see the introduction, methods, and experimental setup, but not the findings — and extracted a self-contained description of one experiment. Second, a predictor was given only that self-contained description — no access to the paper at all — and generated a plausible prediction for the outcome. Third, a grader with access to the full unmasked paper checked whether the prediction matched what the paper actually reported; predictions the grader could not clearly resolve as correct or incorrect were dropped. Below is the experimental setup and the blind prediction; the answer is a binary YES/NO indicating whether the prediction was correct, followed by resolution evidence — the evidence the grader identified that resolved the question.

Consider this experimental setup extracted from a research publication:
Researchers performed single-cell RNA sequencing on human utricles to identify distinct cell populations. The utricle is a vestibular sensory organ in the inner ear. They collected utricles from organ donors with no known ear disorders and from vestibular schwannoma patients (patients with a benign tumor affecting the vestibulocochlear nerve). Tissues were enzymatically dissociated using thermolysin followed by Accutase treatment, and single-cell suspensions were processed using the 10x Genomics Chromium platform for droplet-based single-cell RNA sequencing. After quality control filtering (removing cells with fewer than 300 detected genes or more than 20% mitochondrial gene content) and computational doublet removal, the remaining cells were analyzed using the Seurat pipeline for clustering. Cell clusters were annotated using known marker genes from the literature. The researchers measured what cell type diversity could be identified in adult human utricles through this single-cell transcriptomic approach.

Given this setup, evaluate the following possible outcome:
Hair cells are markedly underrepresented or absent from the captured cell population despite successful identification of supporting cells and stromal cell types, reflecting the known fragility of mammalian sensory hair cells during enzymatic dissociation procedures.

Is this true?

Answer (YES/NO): NO